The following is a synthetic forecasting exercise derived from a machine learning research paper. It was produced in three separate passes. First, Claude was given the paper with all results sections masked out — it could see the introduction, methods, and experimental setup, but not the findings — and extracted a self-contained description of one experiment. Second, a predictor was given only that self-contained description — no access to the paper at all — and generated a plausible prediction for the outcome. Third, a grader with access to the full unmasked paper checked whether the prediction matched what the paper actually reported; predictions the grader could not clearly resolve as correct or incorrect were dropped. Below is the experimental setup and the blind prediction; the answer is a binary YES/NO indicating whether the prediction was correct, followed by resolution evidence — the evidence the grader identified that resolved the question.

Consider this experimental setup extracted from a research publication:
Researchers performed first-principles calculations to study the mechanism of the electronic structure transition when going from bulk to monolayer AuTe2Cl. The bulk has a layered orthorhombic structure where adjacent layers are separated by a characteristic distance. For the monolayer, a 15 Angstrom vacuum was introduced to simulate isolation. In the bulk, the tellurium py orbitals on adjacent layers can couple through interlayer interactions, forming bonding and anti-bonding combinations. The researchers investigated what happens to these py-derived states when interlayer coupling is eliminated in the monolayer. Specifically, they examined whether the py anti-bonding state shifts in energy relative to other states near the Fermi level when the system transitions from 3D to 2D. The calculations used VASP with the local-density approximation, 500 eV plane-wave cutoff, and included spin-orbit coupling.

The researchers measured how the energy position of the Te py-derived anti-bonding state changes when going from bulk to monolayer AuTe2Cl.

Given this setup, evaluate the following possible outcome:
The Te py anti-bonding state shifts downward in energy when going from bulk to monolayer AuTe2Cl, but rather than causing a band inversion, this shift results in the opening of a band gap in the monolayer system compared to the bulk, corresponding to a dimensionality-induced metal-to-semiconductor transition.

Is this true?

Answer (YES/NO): NO